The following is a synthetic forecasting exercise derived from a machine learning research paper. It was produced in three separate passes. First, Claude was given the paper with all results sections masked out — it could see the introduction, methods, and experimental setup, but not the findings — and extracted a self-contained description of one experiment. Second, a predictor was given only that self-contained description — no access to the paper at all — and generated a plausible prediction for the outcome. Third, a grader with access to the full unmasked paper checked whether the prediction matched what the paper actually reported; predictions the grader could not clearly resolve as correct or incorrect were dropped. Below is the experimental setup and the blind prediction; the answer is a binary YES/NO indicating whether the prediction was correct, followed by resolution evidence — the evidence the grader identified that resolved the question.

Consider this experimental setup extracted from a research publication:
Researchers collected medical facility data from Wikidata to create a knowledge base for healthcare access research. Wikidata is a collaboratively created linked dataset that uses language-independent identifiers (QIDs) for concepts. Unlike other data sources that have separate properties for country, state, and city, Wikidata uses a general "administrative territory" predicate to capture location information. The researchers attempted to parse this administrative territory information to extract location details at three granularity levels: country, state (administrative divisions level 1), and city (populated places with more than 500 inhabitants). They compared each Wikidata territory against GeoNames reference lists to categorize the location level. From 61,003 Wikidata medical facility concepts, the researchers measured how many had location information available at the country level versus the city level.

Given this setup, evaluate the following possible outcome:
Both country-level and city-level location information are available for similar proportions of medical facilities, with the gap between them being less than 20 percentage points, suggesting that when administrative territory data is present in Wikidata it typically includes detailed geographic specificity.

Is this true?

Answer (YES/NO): NO